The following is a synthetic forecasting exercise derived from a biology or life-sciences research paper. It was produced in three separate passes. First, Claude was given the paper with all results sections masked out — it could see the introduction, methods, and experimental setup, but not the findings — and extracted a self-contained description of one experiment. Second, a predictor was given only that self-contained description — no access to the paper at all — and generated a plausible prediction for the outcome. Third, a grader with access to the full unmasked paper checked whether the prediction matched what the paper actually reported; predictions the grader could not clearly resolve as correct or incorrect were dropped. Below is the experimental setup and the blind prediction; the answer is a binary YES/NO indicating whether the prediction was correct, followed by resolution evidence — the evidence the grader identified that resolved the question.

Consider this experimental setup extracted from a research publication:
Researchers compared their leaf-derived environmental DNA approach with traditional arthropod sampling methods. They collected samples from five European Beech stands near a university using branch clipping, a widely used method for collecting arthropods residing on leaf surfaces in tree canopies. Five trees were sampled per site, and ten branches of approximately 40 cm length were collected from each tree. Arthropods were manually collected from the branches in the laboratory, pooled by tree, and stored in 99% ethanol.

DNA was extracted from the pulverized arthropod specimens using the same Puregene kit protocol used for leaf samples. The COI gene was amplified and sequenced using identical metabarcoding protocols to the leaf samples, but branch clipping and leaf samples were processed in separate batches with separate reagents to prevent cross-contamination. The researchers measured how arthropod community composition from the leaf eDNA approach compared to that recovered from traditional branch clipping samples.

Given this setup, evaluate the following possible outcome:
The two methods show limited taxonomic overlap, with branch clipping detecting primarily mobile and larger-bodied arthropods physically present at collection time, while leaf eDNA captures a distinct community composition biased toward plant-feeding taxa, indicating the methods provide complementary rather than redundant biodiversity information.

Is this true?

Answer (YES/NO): NO